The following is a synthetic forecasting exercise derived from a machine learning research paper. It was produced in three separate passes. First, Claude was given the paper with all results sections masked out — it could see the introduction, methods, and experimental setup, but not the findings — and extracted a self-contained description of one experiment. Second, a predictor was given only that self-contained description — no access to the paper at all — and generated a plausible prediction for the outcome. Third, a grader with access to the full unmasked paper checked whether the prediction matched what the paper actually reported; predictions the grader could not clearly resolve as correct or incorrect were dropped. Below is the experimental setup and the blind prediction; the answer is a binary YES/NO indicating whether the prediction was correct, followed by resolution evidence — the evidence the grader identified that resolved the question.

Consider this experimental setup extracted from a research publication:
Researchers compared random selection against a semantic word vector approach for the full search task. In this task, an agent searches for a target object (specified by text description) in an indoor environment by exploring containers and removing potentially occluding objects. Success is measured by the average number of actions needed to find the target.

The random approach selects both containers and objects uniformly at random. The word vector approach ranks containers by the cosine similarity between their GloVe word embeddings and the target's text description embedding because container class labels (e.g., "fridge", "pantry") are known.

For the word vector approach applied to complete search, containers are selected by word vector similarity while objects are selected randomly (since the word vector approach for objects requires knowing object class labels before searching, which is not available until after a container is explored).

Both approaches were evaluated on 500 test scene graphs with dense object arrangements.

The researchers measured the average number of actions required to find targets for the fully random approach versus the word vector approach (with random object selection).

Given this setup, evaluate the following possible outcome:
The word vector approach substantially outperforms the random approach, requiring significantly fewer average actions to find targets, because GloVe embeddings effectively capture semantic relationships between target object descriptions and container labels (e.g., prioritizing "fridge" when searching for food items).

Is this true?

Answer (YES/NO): YES